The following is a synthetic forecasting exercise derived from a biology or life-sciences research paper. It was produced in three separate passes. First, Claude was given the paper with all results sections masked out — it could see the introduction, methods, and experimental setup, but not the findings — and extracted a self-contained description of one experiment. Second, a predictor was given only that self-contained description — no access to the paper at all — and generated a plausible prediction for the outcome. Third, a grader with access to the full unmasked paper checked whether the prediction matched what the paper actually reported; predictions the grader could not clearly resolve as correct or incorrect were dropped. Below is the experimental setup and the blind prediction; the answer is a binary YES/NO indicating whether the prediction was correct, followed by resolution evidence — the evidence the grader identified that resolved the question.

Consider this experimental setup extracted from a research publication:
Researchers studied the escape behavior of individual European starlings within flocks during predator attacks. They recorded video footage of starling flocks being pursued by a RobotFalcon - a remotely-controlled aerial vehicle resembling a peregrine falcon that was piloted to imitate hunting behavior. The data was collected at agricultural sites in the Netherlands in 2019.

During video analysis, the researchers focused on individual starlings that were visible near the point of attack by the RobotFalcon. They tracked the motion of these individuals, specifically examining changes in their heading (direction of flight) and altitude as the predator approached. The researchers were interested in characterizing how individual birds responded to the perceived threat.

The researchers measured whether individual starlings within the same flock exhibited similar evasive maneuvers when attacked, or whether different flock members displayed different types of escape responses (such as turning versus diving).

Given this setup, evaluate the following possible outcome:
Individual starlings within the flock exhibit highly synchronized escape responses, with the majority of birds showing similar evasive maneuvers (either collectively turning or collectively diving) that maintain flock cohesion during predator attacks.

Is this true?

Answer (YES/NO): NO